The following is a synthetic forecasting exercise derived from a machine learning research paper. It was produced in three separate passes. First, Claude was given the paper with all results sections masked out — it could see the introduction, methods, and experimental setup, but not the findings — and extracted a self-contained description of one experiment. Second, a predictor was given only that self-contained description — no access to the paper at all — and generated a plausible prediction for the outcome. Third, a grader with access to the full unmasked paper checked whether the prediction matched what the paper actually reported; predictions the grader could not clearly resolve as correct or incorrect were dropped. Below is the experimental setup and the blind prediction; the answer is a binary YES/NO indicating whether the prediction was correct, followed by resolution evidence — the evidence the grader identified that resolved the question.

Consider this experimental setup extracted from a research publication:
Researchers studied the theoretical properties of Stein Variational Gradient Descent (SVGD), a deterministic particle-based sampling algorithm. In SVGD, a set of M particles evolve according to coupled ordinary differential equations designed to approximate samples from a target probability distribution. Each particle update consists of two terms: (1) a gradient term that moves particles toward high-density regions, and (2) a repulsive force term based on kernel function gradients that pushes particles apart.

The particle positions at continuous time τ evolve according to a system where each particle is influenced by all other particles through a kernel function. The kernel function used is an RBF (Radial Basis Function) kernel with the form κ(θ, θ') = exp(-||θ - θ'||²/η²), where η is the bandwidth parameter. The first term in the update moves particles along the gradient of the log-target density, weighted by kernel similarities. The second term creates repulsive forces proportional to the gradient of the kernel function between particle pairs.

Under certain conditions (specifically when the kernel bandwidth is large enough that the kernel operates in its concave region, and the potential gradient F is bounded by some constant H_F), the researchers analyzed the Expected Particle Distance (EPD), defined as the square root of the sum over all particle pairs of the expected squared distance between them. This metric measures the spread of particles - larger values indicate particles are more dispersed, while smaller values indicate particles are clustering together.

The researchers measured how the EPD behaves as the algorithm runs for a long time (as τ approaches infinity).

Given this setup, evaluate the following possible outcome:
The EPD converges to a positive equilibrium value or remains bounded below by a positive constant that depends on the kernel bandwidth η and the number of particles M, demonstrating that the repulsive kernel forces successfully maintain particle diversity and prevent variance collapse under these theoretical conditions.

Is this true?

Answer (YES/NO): NO